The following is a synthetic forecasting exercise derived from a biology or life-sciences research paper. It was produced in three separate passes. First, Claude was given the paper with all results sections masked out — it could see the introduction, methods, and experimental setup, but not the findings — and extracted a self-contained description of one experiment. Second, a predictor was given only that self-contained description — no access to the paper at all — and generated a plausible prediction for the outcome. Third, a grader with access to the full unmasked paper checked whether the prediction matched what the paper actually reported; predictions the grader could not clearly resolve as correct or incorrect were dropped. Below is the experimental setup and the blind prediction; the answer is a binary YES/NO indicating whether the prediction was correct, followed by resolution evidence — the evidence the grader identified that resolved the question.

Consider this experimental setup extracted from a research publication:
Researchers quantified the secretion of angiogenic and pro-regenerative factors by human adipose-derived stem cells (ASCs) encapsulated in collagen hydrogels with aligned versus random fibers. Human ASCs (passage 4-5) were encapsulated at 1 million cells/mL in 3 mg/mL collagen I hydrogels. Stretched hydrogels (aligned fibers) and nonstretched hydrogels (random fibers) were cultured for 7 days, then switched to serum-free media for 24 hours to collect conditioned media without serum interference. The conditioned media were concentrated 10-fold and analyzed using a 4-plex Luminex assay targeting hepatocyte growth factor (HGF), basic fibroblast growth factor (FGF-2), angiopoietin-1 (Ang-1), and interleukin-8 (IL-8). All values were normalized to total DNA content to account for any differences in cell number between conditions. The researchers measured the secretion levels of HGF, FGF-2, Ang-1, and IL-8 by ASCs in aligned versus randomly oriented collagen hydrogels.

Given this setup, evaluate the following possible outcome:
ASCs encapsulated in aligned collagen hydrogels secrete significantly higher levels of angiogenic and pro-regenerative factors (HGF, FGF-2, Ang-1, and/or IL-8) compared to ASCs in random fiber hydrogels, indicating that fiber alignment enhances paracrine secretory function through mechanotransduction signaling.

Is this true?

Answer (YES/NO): YES